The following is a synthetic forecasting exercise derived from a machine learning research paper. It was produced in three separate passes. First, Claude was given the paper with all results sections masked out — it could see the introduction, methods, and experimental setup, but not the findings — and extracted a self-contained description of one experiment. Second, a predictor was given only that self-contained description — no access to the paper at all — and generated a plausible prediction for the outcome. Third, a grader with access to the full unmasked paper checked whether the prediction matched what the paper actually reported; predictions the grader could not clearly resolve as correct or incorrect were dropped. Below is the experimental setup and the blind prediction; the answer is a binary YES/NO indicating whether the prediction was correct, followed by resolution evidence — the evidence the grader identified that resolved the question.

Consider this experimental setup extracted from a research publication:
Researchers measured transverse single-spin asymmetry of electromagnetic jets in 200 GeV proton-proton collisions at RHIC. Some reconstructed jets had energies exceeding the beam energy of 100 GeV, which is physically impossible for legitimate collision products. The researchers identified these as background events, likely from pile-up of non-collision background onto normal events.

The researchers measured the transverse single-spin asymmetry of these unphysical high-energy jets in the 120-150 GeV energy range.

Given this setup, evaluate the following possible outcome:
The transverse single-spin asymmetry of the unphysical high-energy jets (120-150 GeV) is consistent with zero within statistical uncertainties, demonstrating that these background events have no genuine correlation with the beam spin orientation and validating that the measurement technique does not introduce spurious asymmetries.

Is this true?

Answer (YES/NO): YES